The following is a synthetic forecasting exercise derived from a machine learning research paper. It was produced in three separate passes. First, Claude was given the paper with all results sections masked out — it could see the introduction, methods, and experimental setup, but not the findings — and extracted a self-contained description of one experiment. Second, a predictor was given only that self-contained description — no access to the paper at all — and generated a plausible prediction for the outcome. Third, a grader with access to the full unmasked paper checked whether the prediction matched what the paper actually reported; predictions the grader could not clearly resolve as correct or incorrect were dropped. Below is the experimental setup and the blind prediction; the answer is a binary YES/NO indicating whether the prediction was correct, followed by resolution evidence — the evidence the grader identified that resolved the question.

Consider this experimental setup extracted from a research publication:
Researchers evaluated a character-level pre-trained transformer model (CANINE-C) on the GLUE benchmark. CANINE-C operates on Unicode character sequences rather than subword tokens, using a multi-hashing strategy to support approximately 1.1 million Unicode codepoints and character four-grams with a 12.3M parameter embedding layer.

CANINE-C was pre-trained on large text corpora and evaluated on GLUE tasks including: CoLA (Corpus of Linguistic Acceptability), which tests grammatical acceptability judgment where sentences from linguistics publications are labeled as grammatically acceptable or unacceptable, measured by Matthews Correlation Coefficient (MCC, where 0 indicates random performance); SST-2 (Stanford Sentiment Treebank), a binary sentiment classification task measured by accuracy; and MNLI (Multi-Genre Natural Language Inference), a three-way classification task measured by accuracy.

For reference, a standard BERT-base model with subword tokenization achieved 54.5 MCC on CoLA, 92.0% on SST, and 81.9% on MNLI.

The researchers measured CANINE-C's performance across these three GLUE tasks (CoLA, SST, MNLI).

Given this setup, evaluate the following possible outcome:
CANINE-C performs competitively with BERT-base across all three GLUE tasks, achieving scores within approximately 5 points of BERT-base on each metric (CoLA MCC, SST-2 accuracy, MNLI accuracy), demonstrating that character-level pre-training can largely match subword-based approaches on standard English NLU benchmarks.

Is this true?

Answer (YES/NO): NO